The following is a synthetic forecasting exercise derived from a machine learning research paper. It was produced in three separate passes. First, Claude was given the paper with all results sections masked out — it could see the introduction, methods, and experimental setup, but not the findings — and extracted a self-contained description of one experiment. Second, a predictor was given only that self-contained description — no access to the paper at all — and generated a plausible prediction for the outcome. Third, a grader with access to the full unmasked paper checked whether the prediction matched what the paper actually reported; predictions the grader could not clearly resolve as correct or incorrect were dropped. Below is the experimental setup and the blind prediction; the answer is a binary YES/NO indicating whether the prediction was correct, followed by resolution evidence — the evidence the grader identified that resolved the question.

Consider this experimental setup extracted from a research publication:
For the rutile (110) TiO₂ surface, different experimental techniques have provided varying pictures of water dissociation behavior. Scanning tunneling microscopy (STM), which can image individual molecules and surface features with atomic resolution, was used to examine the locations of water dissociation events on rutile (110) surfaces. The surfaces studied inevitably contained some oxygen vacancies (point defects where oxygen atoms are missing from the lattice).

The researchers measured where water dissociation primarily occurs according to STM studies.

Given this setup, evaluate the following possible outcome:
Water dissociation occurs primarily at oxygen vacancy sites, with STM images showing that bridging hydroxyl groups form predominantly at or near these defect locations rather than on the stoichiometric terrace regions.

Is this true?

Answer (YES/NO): YES